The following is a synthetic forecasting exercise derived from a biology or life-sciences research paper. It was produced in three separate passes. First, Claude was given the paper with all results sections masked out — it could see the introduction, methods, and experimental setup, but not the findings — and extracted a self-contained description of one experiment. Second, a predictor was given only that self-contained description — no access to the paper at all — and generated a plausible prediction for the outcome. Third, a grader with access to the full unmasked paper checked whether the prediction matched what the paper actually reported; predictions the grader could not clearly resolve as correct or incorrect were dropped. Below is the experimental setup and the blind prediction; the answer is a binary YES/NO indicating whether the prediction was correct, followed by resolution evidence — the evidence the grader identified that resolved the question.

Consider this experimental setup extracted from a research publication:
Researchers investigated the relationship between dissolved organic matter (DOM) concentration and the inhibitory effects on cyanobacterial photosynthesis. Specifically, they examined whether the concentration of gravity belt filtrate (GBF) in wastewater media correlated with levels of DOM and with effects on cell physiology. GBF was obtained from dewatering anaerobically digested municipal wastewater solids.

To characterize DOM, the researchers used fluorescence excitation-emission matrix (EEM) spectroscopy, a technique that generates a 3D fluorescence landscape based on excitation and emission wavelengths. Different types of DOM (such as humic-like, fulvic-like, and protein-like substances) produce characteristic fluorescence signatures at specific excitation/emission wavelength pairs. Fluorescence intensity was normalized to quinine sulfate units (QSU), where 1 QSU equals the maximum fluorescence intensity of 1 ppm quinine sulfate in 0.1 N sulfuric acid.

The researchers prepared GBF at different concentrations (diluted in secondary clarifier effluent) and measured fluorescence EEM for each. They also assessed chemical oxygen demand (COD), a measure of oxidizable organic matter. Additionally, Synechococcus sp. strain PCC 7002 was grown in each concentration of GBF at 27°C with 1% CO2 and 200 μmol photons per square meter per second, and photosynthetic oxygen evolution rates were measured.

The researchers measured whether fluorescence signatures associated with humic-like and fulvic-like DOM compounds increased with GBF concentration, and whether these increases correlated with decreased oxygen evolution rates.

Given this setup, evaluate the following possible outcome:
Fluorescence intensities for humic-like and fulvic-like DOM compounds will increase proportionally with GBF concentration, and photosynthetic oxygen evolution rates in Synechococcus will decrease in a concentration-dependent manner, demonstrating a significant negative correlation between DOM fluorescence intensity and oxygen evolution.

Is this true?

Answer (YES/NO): NO